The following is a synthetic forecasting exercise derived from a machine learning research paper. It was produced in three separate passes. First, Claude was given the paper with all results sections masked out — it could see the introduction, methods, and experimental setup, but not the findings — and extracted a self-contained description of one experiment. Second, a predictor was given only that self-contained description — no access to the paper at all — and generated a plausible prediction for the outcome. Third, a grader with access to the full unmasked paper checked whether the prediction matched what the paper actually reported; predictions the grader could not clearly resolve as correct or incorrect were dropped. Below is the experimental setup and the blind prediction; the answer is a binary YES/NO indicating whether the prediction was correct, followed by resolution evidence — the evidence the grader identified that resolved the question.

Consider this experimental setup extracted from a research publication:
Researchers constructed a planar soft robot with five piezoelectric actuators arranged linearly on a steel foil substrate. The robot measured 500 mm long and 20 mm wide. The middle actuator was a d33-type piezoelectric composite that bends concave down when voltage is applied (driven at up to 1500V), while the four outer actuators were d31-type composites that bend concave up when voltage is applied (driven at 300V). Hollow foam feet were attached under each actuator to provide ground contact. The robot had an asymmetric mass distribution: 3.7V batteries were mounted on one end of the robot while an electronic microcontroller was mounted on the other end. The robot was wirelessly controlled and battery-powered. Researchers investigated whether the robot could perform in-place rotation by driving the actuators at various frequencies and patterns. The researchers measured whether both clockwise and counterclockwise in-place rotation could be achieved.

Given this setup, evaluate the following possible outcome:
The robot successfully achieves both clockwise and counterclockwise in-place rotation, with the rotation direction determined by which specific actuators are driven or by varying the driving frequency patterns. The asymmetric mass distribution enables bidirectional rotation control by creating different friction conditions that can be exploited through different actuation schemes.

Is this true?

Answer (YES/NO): YES